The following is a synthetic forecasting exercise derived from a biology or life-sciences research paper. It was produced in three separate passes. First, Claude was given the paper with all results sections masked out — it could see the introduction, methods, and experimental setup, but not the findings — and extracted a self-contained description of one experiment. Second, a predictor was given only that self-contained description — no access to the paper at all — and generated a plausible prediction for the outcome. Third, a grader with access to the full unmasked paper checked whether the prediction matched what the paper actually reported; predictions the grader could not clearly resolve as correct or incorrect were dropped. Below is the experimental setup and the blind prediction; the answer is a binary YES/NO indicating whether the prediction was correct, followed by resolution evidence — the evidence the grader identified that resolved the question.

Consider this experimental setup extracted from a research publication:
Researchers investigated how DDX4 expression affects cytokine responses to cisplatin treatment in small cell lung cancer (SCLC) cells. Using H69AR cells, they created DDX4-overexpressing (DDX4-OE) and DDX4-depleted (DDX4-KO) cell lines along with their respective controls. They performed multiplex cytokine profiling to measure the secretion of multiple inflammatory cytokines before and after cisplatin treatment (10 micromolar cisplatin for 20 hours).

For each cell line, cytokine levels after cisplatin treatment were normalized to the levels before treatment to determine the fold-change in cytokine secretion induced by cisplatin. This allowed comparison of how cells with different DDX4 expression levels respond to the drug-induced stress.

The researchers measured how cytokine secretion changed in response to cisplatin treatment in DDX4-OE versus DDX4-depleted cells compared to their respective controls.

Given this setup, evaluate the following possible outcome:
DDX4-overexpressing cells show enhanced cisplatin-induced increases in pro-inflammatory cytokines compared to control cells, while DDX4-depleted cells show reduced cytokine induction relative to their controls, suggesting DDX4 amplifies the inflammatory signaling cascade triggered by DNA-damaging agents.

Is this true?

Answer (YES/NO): NO